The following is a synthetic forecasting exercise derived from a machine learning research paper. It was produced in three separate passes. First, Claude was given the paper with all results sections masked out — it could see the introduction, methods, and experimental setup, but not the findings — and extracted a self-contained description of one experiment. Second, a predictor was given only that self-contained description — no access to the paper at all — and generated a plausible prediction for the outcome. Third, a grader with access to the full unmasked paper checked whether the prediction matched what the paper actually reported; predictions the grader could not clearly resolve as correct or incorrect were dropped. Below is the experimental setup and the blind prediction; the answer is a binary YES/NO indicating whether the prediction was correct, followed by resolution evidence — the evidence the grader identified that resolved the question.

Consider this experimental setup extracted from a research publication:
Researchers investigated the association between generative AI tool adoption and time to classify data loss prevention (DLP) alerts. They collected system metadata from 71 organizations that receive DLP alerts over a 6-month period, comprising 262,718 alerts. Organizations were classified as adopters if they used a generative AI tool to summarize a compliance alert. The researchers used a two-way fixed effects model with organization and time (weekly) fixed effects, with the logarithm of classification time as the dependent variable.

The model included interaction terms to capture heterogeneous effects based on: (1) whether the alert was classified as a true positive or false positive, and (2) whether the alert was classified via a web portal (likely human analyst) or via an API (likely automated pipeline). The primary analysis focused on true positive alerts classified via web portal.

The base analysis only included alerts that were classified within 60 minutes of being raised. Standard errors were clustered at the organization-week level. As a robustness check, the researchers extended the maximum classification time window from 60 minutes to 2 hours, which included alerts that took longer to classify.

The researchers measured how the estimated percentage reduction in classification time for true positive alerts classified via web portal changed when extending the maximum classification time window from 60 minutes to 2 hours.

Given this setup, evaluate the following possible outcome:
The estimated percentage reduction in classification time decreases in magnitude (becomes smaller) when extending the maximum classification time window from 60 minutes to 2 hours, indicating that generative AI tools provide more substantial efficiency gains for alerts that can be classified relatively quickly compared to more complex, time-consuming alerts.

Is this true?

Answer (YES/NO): NO